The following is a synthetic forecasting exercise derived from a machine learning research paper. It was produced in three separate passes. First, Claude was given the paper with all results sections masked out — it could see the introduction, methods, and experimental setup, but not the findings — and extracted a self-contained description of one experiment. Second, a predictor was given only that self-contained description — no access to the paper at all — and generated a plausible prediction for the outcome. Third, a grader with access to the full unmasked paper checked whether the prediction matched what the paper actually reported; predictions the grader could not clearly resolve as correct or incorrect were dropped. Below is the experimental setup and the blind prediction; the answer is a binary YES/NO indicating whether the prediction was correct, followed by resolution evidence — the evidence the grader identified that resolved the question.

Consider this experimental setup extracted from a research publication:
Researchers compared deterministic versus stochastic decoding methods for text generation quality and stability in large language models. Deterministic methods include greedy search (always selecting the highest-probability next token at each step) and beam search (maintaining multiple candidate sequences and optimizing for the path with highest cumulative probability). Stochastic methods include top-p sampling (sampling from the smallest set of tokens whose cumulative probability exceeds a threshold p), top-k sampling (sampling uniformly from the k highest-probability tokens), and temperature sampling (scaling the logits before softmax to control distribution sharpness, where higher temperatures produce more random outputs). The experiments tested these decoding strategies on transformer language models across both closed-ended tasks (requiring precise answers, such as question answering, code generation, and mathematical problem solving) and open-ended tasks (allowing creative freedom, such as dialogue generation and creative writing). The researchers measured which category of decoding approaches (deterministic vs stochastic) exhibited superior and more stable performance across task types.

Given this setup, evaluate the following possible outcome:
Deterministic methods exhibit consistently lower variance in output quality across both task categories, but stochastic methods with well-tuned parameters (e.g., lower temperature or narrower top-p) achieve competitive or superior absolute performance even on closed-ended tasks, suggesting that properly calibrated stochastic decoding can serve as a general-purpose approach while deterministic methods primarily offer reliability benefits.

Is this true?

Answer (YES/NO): NO